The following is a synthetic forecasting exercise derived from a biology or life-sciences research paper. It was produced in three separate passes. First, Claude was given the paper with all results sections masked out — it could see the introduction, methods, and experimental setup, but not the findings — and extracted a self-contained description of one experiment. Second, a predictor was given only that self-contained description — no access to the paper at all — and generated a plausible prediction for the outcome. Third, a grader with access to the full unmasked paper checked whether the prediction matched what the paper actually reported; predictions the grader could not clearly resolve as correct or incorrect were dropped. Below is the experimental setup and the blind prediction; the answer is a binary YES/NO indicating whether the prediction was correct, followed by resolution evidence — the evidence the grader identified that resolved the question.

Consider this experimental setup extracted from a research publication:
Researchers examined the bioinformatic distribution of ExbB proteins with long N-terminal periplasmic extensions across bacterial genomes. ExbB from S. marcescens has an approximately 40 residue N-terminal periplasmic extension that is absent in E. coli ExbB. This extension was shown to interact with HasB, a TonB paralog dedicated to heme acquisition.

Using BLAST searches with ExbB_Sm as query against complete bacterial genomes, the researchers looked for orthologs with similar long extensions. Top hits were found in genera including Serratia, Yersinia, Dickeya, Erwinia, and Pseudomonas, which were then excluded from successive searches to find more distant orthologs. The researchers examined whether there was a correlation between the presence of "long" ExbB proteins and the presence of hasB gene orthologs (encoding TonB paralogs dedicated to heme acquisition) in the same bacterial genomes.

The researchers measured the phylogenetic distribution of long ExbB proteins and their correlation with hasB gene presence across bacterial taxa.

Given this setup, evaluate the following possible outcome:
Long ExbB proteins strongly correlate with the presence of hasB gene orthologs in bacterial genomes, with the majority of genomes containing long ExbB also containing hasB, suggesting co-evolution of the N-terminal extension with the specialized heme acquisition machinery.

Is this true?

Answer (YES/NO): YES